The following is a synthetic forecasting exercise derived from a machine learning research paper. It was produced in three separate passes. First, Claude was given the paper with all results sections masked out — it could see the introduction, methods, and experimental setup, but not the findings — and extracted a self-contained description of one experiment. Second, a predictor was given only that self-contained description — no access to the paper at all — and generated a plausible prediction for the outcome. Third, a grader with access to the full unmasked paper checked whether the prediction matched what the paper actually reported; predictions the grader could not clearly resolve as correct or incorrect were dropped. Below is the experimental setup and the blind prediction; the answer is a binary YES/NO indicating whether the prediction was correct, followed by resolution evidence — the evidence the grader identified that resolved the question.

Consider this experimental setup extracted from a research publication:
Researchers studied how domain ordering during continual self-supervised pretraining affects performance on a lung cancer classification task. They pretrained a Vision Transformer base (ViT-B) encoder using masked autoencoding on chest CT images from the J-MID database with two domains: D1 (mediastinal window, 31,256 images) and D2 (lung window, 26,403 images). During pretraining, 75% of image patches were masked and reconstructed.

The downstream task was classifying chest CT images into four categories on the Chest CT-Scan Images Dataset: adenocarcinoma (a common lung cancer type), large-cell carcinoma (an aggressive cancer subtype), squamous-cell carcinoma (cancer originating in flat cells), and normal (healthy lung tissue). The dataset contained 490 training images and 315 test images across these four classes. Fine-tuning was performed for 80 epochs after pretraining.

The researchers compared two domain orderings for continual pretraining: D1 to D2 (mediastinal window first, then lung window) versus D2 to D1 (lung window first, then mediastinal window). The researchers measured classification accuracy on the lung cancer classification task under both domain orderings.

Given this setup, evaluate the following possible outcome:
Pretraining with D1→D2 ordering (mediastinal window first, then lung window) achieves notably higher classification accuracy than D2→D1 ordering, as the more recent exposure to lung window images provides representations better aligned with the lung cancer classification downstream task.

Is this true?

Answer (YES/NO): NO